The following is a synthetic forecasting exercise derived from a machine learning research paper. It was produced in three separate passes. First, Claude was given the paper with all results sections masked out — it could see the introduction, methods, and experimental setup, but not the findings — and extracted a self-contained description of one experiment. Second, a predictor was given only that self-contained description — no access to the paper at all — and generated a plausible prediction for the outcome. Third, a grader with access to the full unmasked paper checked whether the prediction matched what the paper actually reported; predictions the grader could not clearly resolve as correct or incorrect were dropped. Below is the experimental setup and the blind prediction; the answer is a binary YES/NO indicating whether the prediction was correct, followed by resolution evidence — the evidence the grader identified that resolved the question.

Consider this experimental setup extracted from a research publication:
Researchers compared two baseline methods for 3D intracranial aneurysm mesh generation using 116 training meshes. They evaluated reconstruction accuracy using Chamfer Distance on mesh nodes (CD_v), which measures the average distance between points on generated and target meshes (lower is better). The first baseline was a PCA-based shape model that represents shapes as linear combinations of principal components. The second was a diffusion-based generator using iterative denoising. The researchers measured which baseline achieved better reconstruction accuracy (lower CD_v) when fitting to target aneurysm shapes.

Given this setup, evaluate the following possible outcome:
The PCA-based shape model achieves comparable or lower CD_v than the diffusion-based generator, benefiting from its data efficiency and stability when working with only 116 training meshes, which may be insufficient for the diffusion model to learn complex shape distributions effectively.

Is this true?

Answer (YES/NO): NO